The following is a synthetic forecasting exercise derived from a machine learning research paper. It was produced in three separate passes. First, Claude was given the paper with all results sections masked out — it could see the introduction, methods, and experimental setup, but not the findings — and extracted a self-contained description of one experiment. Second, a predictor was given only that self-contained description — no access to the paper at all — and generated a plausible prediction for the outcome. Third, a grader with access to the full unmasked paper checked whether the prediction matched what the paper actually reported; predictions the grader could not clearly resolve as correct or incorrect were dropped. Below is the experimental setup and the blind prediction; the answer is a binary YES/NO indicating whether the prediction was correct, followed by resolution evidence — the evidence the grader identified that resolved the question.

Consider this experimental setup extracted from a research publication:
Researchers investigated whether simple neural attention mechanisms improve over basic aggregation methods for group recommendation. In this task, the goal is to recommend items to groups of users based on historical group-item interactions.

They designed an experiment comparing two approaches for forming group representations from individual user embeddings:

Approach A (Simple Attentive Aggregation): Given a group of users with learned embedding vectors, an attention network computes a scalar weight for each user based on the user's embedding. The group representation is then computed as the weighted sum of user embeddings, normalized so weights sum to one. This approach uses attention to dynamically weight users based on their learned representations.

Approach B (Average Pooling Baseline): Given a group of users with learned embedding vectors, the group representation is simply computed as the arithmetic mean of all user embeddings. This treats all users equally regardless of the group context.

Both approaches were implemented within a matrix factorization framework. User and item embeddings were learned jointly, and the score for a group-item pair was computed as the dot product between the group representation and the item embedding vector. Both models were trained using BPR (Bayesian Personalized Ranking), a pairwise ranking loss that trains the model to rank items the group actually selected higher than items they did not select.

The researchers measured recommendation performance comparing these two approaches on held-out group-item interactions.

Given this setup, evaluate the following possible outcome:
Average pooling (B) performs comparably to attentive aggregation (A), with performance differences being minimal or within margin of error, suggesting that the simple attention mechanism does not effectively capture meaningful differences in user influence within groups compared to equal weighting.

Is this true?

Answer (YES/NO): YES